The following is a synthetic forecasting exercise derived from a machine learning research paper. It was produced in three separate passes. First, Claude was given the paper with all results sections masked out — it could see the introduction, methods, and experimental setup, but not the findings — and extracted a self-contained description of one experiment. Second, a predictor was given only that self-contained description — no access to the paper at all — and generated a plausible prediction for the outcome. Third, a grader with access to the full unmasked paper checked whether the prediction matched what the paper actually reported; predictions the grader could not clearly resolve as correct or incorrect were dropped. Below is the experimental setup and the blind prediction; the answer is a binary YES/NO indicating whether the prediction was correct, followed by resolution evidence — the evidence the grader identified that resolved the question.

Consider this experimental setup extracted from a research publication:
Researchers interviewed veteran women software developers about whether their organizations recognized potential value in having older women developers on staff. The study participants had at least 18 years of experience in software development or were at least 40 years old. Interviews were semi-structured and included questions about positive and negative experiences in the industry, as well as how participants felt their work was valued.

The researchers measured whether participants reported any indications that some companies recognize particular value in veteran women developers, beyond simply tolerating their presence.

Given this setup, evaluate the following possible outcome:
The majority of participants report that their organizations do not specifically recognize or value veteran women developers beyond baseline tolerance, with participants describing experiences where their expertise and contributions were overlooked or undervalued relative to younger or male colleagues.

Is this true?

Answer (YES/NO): NO